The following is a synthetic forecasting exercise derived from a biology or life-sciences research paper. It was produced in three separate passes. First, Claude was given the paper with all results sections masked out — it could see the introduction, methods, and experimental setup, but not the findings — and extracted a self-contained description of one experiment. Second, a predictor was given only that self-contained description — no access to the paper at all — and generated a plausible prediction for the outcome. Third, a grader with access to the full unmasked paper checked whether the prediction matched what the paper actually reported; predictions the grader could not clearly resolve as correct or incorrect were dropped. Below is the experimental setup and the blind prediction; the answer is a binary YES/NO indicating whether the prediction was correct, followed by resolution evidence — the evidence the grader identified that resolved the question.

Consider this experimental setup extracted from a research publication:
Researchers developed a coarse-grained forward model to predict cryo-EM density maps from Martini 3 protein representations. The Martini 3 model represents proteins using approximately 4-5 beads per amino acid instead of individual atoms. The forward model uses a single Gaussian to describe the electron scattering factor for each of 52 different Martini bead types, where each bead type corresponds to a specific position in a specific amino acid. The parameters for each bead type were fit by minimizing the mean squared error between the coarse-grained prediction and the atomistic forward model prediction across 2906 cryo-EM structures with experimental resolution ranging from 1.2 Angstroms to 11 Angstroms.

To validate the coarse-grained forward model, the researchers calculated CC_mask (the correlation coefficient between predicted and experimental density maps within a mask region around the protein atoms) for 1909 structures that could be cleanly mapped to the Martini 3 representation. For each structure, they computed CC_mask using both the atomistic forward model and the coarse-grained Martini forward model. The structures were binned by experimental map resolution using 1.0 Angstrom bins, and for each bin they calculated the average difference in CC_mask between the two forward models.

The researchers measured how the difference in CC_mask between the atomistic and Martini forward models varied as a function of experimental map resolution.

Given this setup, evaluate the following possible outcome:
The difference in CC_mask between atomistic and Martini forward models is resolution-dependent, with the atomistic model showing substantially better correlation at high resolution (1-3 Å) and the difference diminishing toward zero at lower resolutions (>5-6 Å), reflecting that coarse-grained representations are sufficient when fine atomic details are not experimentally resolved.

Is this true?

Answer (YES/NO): NO